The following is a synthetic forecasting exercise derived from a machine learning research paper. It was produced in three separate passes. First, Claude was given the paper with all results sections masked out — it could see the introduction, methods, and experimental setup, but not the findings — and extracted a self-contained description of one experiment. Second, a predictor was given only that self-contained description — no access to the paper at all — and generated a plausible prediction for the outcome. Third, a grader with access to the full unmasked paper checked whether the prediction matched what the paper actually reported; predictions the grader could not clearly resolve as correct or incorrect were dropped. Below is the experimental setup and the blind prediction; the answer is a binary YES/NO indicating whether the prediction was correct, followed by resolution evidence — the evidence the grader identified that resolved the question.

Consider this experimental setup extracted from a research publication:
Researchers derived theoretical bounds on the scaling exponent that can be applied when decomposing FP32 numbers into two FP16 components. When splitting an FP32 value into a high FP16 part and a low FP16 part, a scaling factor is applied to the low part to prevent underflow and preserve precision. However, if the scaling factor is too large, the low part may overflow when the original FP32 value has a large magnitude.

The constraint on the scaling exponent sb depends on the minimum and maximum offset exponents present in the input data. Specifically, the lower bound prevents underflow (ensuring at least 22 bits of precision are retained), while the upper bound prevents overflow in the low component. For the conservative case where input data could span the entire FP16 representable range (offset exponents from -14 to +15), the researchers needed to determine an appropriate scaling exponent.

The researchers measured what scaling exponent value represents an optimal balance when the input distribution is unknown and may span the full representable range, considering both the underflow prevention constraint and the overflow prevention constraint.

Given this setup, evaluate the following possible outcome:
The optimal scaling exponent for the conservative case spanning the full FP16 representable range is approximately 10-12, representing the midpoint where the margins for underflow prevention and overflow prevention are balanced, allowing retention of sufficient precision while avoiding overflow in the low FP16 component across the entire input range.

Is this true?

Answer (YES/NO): NO